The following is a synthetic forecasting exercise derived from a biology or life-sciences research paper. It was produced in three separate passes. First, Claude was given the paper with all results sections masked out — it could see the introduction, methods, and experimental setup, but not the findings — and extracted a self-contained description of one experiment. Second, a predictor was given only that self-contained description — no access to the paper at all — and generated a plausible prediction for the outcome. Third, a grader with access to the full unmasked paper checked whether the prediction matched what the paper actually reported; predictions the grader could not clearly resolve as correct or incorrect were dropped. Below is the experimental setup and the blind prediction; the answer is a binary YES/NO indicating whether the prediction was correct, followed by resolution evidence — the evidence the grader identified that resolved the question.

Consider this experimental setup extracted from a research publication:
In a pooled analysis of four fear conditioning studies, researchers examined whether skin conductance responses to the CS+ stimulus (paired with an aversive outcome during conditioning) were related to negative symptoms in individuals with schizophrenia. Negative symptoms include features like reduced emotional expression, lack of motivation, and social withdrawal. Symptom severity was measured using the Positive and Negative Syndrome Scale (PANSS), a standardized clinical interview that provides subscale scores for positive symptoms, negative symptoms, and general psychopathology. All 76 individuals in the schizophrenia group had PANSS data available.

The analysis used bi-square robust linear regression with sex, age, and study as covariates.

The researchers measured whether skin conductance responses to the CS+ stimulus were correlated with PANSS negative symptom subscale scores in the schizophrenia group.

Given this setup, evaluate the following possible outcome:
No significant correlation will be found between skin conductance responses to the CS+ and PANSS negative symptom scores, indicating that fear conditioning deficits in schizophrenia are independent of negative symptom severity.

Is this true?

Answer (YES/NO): YES